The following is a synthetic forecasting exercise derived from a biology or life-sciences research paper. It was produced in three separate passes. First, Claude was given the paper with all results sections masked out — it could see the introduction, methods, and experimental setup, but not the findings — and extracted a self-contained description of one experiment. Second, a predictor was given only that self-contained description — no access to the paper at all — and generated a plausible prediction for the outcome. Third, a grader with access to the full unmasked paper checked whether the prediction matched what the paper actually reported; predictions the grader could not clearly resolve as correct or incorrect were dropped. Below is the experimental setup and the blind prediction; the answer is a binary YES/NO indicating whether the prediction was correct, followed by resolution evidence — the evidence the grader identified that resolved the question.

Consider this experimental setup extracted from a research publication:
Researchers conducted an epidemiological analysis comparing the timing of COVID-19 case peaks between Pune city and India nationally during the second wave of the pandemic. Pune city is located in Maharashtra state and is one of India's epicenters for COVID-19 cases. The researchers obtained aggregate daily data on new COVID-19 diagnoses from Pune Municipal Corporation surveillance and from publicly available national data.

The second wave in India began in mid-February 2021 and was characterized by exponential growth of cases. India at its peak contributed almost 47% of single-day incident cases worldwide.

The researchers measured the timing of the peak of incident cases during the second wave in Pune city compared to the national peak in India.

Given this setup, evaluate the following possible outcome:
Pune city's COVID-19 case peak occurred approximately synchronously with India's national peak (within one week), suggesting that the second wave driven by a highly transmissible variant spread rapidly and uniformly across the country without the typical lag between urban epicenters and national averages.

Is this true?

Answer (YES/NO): NO